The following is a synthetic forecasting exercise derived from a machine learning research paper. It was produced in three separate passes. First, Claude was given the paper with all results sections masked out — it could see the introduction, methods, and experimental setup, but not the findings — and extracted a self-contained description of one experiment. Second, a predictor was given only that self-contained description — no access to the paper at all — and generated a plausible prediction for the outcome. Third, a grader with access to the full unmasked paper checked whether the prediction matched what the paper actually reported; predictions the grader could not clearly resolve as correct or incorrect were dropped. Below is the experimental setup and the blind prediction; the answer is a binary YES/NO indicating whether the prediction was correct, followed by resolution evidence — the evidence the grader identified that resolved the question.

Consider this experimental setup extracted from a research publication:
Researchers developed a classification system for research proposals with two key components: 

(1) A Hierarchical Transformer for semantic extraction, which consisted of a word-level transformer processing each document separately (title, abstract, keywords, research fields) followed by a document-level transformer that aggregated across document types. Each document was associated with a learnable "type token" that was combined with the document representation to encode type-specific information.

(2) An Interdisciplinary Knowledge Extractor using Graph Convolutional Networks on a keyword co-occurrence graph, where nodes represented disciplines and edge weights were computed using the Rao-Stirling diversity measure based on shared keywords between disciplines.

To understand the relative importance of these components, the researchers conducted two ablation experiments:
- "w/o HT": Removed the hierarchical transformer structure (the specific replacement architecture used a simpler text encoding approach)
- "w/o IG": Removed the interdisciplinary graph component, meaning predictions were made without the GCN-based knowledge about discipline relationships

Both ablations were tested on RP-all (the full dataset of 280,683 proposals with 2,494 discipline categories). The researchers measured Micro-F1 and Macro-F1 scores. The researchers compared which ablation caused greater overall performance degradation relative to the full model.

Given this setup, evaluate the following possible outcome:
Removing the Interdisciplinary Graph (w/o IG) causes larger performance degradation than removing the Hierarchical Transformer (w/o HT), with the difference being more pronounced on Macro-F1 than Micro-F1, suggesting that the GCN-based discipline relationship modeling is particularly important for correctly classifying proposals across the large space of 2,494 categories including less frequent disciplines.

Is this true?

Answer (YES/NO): NO